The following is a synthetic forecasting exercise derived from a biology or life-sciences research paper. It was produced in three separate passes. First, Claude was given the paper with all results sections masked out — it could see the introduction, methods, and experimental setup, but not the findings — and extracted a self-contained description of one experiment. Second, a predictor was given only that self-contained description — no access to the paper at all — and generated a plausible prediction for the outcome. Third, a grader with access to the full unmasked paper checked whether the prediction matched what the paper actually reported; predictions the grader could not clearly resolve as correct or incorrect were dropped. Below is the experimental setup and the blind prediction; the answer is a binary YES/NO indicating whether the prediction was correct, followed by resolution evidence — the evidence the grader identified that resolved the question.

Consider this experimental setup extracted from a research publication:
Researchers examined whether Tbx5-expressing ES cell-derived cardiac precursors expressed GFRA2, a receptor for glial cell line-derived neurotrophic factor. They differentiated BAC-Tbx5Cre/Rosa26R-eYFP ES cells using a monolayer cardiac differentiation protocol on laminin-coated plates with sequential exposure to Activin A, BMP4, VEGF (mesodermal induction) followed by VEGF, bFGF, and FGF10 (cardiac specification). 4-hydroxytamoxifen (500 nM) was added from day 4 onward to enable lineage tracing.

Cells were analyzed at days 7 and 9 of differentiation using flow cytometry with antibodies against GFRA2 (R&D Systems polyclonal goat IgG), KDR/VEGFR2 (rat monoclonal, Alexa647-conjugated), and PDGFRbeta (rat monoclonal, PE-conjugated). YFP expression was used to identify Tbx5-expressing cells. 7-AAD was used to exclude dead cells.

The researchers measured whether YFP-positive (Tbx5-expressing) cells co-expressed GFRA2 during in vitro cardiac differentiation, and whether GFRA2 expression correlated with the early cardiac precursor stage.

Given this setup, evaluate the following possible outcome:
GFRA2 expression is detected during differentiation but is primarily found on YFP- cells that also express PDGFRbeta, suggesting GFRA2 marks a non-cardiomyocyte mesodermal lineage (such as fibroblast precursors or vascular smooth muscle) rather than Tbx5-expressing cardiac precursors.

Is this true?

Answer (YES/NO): NO